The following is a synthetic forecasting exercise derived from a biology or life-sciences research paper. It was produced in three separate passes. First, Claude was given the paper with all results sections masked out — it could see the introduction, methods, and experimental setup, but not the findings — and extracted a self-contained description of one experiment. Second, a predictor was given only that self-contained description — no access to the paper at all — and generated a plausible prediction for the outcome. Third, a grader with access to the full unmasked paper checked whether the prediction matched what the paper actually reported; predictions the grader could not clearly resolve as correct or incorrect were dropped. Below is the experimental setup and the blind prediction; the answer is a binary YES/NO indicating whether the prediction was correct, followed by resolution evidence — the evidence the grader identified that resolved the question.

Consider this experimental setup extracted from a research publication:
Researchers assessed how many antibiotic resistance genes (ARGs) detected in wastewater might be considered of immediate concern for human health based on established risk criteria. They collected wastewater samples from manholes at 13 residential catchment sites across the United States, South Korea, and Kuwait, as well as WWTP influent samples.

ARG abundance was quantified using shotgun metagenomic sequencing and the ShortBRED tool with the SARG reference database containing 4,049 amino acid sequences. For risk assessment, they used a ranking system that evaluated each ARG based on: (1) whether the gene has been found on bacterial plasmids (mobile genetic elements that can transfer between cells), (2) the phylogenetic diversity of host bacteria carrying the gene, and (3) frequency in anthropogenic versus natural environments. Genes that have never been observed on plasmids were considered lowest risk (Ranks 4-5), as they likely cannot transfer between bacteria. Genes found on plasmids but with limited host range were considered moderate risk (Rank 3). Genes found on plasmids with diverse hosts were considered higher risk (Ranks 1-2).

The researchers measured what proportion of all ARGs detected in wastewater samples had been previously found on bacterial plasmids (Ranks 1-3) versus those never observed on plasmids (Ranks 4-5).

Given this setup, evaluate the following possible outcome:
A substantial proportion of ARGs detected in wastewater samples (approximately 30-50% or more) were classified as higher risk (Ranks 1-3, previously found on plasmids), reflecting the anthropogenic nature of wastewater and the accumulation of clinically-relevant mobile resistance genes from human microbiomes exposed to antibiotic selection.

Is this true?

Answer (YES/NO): NO